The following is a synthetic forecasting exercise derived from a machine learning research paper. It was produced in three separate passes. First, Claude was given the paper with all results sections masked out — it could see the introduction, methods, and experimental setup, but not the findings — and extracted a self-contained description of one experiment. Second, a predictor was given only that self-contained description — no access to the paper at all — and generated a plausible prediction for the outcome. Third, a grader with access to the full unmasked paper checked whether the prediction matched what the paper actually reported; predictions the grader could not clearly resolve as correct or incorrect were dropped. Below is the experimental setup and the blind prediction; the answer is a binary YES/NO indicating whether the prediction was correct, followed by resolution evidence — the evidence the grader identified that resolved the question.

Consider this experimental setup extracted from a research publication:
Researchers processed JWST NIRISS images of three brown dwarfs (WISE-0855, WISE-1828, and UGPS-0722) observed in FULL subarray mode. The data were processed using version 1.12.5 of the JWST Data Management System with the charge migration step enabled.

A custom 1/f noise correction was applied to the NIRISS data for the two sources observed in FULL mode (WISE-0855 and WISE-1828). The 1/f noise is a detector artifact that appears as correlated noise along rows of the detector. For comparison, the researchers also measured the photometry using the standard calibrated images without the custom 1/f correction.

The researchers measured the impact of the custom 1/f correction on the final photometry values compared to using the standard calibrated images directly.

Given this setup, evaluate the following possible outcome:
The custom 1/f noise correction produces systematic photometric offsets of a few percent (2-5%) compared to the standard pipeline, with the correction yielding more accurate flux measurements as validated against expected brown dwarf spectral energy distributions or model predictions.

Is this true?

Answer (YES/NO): NO